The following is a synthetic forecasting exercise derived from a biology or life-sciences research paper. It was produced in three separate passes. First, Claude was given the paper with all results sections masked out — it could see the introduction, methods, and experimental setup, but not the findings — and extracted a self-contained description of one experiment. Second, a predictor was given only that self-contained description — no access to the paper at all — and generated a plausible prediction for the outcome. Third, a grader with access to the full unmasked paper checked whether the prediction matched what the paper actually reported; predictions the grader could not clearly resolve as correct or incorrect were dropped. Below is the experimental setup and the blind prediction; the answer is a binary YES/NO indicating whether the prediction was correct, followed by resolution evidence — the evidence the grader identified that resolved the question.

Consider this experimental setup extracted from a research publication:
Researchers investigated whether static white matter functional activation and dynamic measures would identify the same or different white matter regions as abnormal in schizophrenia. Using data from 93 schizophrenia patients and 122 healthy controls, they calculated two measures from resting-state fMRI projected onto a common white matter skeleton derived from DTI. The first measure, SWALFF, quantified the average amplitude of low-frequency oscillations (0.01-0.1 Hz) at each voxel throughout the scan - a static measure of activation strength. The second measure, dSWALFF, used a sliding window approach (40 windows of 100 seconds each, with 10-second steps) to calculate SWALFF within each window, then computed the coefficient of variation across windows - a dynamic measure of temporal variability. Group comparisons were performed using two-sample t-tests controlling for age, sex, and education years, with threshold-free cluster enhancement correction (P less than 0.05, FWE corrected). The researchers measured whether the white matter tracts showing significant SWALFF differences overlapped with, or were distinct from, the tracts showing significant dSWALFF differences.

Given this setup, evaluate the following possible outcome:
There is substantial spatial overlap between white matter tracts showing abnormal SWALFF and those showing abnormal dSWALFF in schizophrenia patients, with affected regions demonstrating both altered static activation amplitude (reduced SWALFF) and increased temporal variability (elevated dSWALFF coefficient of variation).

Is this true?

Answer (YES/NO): NO